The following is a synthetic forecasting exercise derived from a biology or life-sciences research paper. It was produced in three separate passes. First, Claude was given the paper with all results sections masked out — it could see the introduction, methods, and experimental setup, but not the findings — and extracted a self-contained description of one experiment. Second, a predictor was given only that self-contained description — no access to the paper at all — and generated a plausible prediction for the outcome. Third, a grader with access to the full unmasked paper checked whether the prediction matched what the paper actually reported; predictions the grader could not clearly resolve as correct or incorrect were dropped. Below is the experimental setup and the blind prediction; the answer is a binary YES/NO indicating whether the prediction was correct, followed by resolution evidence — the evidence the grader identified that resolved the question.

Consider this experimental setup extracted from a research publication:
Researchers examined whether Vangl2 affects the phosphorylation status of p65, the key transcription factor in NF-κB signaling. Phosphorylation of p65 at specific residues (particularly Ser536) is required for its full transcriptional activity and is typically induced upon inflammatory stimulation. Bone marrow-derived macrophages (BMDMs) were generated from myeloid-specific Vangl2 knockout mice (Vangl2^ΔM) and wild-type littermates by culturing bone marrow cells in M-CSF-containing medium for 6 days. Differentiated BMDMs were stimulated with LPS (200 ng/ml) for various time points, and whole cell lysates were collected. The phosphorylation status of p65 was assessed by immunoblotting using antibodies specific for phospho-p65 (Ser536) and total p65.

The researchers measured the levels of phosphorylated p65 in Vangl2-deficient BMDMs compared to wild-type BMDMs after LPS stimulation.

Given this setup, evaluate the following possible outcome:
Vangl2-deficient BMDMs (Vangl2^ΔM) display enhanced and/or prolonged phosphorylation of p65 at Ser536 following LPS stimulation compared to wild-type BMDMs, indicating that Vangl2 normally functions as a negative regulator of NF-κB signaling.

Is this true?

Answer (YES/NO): YES